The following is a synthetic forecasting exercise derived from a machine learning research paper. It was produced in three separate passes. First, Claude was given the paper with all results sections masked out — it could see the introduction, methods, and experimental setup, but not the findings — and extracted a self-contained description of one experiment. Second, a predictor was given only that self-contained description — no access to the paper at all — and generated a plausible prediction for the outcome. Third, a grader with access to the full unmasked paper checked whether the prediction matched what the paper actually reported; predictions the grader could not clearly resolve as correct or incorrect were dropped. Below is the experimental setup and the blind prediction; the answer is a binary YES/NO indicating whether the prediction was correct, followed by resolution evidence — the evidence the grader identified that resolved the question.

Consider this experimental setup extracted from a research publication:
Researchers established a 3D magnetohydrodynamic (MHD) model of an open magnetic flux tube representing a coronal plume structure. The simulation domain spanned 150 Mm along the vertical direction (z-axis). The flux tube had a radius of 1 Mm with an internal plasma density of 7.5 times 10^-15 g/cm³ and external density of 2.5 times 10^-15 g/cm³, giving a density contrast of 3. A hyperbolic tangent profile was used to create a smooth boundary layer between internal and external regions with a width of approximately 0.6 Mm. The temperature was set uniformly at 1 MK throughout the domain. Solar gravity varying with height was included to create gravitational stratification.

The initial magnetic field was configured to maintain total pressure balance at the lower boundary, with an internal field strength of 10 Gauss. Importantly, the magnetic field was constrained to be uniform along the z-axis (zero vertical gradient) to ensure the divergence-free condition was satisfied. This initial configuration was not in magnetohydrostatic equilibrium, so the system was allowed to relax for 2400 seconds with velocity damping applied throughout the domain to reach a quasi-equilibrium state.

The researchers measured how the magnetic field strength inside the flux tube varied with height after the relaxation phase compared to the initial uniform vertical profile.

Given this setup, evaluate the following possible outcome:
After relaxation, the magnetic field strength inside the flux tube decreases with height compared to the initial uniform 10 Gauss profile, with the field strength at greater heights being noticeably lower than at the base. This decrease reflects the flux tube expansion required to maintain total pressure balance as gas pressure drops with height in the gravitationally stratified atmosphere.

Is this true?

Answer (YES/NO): NO